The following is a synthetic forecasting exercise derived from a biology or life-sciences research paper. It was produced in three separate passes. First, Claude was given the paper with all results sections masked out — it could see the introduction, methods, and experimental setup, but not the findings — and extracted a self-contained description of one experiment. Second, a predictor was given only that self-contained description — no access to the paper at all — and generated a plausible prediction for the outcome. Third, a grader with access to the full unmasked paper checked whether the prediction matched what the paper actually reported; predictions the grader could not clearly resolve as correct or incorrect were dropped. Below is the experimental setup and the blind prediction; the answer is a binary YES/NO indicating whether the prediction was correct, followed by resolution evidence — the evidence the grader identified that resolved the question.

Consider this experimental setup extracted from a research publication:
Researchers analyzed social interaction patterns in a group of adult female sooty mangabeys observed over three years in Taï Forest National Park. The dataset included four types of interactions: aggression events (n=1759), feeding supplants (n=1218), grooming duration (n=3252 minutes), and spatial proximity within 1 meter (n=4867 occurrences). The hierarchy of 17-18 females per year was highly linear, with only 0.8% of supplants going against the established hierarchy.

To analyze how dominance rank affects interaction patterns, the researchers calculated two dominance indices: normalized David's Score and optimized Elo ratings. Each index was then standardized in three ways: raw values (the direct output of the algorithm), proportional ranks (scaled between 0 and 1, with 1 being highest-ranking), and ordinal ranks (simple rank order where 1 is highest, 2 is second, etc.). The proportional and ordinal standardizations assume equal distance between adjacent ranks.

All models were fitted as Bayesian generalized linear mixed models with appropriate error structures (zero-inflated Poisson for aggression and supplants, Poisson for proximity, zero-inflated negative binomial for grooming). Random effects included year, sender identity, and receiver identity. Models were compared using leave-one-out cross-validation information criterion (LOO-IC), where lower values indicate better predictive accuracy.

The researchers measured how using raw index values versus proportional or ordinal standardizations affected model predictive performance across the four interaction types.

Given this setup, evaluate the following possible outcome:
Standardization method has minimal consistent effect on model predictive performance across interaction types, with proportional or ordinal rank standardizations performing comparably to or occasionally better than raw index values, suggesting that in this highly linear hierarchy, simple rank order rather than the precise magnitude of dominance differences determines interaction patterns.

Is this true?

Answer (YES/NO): NO